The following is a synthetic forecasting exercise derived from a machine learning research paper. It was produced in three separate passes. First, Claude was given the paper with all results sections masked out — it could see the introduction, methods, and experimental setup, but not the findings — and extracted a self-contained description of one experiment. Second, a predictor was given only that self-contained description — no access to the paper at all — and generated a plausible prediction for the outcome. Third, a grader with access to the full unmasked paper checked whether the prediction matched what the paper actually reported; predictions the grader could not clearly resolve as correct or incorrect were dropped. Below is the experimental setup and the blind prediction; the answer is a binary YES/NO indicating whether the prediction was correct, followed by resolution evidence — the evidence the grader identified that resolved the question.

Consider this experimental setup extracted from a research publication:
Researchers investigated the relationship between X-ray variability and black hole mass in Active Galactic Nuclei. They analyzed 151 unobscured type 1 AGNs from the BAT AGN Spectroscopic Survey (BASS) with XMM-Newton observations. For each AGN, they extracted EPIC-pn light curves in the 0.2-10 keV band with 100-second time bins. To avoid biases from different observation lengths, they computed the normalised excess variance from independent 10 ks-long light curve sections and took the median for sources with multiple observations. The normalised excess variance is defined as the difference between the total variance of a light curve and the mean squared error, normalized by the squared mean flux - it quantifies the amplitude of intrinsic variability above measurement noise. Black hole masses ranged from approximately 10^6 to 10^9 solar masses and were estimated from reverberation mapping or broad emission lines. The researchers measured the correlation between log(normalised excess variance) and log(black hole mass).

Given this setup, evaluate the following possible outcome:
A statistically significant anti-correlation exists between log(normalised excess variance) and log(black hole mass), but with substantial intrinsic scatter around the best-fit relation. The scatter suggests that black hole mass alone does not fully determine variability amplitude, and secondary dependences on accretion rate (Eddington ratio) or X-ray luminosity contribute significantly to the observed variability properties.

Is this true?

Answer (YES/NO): NO